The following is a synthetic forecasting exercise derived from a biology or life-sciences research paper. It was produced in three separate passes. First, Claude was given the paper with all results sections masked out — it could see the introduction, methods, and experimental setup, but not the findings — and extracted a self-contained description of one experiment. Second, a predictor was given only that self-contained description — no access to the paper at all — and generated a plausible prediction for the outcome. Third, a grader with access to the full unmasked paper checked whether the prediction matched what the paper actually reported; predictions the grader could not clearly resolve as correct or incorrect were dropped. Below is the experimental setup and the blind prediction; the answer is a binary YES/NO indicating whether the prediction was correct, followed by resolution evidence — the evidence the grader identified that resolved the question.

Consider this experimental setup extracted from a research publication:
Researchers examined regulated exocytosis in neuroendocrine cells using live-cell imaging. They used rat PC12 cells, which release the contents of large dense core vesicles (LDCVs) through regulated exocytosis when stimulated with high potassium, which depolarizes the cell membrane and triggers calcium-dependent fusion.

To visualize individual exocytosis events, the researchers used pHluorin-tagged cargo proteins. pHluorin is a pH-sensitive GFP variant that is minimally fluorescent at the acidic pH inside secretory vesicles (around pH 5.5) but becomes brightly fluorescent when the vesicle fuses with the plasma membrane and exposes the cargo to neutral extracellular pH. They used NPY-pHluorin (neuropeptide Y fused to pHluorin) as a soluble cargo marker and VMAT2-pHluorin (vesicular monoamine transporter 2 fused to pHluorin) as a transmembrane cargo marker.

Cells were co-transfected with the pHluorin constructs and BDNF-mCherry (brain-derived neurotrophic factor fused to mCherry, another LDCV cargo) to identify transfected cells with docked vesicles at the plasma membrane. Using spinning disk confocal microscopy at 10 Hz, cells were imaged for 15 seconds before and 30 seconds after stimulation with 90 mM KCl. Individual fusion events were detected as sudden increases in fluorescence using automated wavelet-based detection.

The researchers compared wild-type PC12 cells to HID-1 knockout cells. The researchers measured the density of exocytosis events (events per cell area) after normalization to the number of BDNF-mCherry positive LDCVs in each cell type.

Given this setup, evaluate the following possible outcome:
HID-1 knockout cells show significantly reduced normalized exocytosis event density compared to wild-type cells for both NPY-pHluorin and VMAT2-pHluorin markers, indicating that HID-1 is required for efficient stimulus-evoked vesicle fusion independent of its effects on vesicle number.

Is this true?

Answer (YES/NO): NO